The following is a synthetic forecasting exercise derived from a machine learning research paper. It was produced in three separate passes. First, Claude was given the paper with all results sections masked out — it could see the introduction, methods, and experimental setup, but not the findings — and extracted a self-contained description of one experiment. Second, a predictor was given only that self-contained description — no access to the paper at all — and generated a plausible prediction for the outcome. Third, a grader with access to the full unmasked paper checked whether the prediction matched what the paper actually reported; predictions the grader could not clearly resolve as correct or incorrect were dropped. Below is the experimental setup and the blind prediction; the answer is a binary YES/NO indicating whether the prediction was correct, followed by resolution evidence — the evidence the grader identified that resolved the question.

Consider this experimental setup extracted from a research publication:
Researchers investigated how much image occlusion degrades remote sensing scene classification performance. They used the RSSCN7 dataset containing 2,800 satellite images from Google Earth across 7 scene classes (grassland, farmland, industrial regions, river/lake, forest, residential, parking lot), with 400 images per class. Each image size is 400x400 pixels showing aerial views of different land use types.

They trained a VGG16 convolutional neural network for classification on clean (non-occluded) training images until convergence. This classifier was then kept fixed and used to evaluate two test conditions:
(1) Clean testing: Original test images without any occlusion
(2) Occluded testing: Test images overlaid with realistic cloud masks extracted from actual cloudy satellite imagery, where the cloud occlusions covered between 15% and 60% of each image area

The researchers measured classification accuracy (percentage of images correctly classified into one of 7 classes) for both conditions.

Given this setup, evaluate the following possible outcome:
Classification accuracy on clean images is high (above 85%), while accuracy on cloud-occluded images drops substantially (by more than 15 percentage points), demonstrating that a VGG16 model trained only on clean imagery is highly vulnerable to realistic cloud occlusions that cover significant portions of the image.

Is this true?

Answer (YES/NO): YES